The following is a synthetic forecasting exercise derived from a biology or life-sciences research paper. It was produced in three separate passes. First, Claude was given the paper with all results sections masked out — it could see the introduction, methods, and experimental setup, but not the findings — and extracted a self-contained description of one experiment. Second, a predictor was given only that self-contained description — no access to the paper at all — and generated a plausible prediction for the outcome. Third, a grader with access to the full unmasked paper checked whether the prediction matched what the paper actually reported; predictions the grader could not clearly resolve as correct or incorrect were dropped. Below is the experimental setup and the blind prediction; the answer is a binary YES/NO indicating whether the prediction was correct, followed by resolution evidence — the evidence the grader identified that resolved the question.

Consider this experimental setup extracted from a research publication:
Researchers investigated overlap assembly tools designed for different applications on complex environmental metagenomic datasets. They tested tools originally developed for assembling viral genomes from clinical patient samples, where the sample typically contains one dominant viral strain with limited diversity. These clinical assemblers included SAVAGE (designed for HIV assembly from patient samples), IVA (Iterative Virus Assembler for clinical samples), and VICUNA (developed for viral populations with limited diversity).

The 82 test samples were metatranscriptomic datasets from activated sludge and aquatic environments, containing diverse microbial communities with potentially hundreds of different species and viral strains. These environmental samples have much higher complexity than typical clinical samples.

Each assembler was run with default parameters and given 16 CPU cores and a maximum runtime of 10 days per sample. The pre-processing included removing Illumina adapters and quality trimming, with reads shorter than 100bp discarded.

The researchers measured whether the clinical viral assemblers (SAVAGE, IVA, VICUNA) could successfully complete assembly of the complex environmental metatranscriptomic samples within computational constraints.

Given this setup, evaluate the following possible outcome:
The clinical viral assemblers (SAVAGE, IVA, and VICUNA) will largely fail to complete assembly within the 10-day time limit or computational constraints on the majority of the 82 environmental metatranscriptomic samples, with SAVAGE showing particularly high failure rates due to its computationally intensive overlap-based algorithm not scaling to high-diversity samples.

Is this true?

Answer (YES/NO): NO